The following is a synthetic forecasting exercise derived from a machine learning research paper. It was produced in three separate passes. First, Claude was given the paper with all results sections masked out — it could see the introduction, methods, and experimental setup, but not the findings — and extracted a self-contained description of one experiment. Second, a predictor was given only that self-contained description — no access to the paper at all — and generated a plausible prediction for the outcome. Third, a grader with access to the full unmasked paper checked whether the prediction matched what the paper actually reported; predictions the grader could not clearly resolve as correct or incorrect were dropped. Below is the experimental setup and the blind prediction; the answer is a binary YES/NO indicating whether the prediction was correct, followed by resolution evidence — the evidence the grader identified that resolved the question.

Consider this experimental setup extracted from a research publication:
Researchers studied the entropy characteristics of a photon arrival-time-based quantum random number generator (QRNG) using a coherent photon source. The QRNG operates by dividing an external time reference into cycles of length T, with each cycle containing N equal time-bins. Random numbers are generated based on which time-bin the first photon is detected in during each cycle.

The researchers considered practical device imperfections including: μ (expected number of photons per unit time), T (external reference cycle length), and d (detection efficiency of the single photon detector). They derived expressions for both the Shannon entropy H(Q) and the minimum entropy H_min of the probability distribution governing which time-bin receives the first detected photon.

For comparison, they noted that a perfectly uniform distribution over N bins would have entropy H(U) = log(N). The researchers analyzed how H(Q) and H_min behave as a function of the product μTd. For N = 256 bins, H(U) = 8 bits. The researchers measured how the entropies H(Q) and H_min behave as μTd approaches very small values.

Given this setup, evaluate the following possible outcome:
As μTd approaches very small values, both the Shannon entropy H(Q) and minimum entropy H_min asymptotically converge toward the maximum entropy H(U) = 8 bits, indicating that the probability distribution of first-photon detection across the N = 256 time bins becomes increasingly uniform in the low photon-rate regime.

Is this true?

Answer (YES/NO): YES